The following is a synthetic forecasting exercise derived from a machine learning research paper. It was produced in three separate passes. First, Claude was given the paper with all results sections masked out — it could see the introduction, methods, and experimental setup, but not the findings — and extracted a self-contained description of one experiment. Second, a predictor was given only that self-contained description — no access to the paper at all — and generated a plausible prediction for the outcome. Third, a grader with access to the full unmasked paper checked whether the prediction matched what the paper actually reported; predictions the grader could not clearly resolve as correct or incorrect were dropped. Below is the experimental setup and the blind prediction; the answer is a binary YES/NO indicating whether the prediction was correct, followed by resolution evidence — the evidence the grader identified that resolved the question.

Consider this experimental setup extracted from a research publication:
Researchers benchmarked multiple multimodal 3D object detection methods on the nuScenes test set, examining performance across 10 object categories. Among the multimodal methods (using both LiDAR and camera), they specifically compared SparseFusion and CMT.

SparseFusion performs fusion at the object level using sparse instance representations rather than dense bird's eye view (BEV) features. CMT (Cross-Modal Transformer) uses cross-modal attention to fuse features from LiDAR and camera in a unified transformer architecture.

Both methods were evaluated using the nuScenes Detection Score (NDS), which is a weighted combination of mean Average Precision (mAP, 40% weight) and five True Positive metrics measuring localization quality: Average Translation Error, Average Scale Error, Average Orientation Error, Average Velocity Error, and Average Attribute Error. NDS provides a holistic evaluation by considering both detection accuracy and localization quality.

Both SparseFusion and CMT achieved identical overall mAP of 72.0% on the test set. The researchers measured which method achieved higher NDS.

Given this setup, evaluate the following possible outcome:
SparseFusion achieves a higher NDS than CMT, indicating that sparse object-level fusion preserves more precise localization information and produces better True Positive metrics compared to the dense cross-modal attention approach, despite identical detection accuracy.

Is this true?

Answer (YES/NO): NO